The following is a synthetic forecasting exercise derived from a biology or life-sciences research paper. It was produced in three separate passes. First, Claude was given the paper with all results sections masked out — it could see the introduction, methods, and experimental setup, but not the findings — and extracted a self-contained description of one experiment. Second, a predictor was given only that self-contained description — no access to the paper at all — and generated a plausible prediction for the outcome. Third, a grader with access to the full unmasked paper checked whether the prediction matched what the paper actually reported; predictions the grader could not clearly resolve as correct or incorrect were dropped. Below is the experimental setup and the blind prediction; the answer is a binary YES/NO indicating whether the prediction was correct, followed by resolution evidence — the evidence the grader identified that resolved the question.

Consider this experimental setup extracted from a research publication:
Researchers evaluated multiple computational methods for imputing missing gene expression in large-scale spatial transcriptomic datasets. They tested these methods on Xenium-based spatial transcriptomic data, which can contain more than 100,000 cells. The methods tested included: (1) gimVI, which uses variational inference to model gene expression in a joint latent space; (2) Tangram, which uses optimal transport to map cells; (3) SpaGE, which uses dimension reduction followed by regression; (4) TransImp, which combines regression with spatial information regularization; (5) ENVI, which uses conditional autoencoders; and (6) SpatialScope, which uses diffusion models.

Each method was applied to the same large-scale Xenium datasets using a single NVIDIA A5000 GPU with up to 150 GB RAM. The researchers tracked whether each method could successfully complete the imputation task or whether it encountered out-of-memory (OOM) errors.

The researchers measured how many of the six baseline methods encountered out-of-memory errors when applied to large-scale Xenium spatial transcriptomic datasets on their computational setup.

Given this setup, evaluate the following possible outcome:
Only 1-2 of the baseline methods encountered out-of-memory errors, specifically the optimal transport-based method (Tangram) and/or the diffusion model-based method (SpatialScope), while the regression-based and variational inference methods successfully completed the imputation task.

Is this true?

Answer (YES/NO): NO